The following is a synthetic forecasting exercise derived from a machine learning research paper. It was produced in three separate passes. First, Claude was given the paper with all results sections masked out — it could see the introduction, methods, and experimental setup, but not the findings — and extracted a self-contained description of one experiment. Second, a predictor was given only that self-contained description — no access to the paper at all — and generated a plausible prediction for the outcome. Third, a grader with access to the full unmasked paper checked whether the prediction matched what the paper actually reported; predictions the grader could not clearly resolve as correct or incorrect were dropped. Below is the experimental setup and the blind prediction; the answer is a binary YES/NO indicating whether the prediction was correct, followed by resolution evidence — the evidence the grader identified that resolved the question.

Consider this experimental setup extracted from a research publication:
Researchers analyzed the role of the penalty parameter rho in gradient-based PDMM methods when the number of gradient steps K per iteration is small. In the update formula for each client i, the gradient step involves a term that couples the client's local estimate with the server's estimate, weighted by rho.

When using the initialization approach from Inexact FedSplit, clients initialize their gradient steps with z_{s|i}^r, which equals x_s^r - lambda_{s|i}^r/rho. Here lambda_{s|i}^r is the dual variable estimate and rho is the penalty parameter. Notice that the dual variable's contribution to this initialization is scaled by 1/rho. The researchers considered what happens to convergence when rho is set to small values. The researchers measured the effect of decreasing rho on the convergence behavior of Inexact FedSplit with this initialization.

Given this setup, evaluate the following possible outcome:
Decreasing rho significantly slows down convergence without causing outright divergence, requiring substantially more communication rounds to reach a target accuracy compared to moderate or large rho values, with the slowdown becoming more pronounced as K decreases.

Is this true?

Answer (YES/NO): NO